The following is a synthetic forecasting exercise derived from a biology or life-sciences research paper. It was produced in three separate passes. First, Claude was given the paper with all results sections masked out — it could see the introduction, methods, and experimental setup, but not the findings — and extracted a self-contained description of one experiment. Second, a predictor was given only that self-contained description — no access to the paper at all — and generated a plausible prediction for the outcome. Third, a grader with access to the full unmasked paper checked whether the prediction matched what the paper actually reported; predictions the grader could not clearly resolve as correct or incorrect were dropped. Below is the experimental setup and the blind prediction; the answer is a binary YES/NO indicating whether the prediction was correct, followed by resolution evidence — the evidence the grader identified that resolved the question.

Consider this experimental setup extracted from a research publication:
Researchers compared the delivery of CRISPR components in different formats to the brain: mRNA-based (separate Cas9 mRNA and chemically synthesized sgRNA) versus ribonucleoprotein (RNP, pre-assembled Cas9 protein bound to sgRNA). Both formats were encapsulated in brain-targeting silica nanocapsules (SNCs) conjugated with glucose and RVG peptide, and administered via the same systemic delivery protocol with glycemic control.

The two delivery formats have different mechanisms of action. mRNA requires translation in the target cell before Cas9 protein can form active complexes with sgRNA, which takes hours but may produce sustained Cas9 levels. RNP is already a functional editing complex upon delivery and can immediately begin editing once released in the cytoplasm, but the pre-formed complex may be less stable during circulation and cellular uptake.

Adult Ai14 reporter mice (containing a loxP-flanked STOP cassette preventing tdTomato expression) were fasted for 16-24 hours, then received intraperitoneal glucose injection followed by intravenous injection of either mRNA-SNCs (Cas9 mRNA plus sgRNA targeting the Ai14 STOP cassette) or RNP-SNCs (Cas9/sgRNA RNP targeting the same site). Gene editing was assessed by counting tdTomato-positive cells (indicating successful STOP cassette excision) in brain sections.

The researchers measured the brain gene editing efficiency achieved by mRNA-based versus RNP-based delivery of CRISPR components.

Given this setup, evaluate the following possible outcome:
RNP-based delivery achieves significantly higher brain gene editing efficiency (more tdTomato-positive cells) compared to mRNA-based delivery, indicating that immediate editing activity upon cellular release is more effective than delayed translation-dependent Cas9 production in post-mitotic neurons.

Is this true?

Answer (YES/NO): NO